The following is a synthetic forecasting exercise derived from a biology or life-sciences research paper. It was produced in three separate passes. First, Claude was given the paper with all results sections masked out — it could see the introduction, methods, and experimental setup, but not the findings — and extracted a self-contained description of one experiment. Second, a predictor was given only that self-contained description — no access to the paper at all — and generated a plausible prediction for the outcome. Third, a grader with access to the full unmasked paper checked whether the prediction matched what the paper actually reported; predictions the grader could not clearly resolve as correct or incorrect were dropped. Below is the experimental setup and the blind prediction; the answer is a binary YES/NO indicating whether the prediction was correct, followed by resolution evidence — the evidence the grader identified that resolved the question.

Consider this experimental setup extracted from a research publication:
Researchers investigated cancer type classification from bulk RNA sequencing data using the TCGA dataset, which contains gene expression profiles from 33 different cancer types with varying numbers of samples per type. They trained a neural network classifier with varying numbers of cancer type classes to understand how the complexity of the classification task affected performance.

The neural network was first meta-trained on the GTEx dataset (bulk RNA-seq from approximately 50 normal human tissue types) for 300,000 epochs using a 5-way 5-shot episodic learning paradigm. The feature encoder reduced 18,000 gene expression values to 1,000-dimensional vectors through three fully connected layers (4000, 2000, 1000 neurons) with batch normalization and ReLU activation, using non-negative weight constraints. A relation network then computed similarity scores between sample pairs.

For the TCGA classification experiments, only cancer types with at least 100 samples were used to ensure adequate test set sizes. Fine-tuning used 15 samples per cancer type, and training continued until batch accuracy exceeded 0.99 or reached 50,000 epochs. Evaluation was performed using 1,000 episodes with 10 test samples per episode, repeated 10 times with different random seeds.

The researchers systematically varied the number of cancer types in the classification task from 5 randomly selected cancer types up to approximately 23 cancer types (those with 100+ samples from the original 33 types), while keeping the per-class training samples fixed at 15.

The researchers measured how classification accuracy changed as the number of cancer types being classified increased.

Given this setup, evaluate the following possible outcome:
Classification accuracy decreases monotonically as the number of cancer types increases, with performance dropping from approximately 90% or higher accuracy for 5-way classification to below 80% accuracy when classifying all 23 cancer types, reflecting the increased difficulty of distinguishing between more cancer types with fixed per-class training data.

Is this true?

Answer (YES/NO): NO